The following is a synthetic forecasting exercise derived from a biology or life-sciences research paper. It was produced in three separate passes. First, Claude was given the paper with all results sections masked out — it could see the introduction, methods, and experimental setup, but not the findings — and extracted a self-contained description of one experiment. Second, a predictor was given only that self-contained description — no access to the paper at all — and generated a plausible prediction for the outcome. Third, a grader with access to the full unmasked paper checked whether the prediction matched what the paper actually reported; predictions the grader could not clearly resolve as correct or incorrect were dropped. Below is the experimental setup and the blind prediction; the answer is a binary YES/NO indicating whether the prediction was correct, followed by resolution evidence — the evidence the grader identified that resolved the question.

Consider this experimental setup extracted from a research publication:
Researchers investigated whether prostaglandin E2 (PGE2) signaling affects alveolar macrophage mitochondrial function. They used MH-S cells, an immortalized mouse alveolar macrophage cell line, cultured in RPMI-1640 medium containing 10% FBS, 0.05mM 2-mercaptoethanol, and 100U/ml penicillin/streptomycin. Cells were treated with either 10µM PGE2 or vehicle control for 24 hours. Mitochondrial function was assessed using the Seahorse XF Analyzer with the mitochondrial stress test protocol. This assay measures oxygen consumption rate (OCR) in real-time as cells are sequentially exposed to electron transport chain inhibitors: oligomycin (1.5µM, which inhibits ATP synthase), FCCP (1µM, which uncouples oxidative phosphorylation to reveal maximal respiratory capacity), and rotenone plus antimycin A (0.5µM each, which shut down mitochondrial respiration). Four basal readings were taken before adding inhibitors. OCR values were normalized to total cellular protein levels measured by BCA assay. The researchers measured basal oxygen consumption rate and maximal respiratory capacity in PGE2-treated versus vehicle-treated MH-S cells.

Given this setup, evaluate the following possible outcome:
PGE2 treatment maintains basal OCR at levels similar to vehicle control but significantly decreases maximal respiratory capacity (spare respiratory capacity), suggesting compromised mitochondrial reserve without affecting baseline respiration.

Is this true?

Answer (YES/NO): NO